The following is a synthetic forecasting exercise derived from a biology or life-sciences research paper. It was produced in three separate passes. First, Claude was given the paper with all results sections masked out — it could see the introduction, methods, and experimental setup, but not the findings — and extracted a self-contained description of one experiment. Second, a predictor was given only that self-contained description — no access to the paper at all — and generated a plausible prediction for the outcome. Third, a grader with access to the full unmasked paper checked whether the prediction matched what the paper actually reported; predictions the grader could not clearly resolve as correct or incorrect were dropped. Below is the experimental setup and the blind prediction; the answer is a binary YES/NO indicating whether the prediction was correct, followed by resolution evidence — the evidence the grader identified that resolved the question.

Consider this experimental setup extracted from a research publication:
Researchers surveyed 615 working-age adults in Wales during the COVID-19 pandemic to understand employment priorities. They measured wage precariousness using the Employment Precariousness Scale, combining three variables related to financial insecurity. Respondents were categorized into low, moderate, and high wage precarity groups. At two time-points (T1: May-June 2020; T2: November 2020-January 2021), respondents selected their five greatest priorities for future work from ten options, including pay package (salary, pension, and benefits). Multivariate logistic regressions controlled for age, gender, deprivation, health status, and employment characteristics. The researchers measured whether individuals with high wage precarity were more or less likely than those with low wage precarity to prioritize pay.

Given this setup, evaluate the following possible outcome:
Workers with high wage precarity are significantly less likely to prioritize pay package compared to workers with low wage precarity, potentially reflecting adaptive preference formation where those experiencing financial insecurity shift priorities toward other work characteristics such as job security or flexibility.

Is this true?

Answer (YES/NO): YES